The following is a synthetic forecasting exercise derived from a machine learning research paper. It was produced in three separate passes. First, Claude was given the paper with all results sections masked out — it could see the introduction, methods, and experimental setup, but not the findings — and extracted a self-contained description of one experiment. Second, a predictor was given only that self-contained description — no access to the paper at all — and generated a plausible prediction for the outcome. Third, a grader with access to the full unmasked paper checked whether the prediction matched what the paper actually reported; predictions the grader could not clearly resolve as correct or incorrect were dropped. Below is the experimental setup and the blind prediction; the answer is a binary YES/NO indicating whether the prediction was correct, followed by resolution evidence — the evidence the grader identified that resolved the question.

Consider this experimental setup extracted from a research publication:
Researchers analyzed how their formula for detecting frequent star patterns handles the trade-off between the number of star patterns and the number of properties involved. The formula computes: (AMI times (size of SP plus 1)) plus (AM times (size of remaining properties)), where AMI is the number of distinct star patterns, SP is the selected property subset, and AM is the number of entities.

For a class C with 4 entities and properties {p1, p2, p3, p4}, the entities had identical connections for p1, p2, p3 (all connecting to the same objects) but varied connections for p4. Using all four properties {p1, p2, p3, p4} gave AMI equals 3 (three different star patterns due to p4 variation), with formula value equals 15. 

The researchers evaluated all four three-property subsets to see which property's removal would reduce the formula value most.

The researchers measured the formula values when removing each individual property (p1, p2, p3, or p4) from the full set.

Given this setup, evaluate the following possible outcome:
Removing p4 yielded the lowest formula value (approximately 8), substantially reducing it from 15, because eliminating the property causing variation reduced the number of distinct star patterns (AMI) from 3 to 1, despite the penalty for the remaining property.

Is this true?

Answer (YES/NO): YES